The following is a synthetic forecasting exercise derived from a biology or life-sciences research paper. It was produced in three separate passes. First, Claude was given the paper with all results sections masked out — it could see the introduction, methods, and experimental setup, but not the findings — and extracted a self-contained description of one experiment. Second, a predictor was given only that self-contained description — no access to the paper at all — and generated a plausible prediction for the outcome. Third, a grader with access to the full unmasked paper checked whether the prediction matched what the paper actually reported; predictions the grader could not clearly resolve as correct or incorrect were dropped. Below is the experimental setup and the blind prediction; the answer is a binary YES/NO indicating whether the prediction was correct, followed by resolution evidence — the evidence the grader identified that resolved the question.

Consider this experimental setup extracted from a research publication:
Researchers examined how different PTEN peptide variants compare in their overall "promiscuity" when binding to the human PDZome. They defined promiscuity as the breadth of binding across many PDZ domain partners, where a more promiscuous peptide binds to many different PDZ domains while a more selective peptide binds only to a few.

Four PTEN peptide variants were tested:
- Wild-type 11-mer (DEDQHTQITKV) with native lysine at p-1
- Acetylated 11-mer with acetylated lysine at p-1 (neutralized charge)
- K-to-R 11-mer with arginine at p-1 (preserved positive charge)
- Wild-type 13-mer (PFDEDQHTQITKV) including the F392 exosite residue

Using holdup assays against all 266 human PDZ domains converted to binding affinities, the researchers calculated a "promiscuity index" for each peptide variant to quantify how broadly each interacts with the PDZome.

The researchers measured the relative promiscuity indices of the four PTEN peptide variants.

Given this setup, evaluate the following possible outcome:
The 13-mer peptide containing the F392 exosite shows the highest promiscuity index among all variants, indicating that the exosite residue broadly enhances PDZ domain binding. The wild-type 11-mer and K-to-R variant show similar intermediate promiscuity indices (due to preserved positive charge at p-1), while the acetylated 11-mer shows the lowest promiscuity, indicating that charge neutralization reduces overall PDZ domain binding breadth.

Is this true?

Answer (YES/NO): NO